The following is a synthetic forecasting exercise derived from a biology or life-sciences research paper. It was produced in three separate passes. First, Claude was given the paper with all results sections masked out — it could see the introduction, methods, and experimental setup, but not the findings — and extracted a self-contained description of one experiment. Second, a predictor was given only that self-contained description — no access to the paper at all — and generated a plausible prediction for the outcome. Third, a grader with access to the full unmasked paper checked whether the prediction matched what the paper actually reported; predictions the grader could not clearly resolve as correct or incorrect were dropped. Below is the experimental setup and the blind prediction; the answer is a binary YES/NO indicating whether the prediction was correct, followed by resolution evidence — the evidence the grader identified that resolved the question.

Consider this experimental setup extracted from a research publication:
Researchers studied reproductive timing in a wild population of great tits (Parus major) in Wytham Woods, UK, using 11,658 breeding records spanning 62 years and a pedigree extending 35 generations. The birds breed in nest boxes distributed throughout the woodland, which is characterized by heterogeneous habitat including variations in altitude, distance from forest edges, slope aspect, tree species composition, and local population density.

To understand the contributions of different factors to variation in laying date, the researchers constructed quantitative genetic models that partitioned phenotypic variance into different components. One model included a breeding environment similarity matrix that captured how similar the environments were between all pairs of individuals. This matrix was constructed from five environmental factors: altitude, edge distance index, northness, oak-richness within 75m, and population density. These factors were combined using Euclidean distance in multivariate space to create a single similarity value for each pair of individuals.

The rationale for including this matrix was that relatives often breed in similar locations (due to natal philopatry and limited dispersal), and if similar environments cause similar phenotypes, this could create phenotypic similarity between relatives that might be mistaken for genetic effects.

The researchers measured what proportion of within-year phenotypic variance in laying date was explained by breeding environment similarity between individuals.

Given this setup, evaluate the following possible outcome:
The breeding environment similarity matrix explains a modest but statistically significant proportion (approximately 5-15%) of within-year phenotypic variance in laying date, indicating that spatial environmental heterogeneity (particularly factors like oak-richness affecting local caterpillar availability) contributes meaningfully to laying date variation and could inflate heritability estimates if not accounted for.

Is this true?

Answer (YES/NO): NO